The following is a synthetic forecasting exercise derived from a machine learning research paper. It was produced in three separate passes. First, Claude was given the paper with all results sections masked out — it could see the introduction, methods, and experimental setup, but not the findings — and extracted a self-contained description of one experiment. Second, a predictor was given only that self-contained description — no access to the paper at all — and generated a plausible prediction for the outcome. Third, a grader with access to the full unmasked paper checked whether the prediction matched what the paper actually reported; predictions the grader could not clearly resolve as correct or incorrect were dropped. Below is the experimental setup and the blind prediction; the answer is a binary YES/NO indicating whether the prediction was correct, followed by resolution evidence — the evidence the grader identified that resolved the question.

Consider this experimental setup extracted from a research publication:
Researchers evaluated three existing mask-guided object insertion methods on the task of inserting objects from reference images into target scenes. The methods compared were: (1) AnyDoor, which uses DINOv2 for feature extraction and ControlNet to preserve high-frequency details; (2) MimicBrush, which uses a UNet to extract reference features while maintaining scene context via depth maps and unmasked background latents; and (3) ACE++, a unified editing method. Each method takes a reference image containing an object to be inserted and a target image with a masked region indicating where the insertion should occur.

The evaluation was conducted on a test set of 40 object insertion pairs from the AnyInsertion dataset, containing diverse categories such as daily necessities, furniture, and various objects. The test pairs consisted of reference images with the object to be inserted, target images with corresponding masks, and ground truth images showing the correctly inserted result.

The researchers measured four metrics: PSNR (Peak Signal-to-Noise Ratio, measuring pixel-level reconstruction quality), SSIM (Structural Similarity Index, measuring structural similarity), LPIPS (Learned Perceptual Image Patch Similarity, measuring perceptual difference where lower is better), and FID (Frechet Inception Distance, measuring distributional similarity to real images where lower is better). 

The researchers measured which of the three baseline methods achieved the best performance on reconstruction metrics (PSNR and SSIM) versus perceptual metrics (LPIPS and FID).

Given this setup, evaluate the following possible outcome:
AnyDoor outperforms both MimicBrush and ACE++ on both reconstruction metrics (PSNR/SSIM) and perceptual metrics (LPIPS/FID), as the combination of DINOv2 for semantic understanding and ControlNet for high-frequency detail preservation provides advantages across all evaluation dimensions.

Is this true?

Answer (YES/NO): NO